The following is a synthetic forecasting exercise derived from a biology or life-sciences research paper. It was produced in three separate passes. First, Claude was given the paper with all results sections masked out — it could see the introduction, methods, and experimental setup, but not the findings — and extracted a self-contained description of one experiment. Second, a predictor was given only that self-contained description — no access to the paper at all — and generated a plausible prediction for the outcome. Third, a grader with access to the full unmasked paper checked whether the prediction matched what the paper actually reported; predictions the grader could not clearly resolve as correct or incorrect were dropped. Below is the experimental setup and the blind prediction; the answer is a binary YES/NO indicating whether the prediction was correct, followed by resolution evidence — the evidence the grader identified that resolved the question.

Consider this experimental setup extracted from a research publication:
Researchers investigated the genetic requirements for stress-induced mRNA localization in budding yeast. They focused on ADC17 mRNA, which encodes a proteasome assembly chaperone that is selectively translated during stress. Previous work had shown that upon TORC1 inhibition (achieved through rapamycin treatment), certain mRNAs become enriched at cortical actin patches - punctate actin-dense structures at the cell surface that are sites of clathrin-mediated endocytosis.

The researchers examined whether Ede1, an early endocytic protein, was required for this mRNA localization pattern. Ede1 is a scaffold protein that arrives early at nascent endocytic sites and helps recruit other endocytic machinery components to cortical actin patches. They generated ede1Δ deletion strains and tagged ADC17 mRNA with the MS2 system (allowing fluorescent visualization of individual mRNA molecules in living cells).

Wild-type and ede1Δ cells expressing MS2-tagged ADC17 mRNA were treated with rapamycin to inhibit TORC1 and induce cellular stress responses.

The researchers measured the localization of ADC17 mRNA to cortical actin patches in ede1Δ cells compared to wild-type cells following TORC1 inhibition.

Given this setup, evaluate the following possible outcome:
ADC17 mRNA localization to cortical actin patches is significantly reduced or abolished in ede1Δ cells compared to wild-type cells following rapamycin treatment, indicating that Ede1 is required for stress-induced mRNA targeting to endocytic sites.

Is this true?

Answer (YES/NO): YES